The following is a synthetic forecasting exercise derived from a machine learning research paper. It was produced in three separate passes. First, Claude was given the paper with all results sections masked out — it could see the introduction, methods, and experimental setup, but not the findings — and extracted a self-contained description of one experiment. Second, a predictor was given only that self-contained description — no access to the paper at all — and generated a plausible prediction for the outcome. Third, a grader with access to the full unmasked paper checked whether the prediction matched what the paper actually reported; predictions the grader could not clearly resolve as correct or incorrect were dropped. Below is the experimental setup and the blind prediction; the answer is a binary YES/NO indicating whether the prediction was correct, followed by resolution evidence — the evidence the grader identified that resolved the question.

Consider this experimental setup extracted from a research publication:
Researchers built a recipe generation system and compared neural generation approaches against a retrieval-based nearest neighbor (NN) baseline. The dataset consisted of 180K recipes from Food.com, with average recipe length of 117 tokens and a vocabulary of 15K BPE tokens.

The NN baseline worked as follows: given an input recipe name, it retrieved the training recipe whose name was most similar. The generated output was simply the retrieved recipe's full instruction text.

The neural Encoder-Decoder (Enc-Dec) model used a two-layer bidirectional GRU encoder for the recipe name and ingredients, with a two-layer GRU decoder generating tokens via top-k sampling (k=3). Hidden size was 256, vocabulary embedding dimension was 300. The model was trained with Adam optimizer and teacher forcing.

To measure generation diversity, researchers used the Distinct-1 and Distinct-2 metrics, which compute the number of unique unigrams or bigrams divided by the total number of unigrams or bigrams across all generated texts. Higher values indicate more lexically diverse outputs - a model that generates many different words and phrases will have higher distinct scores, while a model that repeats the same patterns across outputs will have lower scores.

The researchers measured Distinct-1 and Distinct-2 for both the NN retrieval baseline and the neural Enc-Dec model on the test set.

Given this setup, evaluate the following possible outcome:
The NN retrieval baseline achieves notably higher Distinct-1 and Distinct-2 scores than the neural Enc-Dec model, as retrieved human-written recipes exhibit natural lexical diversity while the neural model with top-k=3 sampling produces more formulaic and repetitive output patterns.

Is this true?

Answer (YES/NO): YES